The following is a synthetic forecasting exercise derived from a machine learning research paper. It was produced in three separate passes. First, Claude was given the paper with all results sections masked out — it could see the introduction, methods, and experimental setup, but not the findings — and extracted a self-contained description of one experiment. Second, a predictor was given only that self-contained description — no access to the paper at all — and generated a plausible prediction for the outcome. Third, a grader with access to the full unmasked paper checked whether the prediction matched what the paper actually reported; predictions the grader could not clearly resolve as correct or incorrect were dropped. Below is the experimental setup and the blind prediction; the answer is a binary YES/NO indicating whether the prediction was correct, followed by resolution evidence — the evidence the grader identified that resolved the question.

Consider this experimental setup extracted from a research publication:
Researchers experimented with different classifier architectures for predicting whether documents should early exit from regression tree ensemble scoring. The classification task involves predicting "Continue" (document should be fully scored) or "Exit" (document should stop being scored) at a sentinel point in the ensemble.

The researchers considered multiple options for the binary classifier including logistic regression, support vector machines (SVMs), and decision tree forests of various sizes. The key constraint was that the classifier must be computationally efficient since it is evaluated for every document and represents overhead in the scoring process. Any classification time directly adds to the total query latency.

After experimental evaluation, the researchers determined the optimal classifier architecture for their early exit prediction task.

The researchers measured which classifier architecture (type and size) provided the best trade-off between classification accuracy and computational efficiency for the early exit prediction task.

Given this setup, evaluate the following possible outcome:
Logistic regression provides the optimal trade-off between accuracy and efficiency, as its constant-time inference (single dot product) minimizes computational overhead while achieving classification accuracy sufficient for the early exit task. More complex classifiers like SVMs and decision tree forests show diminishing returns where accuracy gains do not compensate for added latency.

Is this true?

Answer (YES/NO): NO